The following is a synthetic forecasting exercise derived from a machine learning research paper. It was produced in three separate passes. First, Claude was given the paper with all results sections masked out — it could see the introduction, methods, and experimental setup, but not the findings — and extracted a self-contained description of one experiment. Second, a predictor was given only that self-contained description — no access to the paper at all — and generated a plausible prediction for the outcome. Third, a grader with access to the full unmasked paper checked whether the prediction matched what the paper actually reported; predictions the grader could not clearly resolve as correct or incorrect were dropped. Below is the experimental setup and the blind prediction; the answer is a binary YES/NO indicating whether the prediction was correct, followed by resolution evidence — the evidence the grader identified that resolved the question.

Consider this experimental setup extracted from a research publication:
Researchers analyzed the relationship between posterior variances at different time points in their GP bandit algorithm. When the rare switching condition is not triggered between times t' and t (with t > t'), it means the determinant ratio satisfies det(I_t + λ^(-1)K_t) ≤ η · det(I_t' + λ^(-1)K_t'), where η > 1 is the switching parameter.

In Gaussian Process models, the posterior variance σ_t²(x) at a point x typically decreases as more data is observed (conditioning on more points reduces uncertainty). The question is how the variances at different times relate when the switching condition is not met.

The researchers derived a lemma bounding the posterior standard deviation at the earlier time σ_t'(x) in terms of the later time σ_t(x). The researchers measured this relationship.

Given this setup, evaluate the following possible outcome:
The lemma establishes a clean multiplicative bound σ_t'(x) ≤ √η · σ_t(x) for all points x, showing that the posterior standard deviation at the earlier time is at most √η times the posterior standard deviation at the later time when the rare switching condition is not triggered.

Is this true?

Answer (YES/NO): YES